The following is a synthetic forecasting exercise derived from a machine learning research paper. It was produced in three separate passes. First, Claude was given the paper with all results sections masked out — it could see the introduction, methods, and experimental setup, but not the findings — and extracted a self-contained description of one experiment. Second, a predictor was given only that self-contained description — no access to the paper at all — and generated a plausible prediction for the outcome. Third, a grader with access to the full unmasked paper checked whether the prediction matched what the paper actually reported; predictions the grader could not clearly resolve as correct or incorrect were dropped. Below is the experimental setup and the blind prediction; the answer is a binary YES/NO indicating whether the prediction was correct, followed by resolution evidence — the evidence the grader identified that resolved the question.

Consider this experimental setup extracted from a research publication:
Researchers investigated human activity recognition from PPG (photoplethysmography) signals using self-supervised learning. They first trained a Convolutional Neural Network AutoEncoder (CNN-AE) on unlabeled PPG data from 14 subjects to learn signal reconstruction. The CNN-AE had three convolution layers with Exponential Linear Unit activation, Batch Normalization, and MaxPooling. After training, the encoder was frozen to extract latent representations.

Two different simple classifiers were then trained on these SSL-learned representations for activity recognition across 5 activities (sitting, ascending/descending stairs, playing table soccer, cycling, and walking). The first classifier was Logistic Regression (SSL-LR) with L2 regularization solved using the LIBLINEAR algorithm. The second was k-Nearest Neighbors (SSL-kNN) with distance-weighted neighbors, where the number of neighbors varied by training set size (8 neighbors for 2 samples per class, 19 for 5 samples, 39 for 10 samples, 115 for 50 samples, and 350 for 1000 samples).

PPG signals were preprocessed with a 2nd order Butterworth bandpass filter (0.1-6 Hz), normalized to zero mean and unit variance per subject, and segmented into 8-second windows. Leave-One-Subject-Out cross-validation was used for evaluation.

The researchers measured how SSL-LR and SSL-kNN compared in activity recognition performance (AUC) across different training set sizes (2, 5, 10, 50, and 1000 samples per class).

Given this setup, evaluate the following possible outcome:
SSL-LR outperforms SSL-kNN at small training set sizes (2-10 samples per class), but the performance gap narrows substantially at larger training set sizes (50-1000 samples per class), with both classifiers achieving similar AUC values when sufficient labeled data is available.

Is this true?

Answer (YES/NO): NO